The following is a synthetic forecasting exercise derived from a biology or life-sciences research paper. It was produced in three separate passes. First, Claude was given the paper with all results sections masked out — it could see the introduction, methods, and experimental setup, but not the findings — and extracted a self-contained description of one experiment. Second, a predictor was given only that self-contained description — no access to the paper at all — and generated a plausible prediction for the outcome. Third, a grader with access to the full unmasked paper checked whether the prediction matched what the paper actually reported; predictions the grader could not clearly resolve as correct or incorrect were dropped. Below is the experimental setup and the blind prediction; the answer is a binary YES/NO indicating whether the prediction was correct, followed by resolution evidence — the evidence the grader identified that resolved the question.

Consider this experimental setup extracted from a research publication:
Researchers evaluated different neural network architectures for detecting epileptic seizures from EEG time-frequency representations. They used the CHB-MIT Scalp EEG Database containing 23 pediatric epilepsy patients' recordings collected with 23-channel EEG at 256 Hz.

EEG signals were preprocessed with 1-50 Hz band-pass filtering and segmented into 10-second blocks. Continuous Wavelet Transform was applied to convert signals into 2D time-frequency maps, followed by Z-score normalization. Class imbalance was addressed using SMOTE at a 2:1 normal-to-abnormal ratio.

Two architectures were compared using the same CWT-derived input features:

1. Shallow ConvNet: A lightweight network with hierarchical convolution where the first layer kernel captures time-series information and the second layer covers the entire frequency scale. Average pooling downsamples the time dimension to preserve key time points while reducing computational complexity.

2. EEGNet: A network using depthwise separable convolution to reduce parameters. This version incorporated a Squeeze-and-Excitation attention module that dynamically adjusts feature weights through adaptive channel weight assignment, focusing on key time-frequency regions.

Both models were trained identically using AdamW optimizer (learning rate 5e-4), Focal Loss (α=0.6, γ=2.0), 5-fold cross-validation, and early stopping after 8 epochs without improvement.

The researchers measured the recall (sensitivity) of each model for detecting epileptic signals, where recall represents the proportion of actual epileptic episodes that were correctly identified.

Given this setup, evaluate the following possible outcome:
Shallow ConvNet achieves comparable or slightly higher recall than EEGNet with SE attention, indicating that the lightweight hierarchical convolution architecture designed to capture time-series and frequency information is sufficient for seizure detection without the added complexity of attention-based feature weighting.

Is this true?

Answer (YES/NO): YES